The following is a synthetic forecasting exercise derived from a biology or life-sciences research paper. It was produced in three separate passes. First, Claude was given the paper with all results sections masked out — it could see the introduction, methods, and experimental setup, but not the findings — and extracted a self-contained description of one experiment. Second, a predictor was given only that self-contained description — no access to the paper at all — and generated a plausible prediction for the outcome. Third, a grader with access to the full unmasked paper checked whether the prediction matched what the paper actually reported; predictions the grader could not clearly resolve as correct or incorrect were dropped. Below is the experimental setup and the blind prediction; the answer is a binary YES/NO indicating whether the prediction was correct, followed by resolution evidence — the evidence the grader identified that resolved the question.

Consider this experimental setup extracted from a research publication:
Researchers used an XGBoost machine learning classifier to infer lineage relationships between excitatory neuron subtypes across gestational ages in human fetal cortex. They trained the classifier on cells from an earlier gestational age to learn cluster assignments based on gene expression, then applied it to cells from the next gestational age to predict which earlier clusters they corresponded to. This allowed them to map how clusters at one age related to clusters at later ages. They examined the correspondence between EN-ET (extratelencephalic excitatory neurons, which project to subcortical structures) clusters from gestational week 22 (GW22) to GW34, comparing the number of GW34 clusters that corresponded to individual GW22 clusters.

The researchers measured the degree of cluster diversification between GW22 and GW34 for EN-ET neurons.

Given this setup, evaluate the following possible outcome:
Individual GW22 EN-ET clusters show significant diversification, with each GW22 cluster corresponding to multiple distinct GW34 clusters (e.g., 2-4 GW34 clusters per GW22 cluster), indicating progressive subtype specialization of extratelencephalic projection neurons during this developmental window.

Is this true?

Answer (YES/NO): NO